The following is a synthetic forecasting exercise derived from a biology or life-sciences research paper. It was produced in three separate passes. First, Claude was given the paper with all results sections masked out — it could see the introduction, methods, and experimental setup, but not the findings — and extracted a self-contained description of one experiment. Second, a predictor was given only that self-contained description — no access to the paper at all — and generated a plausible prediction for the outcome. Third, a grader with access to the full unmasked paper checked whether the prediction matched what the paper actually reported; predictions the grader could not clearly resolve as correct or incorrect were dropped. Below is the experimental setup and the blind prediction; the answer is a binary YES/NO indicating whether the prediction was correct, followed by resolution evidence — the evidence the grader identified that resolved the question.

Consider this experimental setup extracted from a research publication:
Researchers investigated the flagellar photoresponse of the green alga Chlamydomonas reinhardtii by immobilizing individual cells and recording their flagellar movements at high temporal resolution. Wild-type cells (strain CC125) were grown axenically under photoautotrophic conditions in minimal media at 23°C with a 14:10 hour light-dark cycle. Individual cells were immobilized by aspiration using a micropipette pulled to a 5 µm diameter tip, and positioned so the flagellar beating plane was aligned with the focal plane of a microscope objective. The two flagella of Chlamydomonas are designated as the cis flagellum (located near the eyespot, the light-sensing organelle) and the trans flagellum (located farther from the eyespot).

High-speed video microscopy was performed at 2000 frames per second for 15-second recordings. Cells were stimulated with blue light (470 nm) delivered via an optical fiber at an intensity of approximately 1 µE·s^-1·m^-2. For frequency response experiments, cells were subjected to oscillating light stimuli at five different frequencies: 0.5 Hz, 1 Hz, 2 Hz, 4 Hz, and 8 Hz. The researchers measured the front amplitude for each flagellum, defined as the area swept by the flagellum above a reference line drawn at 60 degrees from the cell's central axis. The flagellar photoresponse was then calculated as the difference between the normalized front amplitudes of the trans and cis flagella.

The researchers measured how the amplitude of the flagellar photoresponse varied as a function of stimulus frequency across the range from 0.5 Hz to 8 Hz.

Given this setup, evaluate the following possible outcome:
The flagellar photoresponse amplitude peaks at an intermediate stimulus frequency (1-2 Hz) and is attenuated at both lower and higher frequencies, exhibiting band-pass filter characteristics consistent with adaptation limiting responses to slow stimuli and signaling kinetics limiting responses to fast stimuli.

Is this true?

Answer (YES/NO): YES